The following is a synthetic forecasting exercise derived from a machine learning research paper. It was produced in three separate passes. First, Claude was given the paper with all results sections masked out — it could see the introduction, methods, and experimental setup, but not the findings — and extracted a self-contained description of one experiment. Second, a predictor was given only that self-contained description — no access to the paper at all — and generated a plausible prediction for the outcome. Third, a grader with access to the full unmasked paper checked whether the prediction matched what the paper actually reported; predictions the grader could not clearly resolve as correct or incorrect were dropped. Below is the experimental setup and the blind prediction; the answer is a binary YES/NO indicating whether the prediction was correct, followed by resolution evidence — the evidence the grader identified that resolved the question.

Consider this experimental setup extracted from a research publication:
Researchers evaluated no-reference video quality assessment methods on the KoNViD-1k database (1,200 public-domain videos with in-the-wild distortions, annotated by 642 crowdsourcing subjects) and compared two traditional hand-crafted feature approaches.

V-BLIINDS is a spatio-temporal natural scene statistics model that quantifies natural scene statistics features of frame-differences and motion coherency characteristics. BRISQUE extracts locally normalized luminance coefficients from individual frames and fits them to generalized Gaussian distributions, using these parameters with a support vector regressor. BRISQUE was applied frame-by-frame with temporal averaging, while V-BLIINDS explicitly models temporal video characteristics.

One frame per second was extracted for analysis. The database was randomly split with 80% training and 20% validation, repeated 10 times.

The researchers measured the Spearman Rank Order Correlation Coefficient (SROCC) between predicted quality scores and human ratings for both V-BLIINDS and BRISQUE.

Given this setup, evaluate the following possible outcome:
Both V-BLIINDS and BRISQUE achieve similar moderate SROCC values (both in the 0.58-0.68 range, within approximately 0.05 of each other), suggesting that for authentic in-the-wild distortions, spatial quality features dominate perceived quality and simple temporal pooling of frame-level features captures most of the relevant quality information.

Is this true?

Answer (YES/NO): NO